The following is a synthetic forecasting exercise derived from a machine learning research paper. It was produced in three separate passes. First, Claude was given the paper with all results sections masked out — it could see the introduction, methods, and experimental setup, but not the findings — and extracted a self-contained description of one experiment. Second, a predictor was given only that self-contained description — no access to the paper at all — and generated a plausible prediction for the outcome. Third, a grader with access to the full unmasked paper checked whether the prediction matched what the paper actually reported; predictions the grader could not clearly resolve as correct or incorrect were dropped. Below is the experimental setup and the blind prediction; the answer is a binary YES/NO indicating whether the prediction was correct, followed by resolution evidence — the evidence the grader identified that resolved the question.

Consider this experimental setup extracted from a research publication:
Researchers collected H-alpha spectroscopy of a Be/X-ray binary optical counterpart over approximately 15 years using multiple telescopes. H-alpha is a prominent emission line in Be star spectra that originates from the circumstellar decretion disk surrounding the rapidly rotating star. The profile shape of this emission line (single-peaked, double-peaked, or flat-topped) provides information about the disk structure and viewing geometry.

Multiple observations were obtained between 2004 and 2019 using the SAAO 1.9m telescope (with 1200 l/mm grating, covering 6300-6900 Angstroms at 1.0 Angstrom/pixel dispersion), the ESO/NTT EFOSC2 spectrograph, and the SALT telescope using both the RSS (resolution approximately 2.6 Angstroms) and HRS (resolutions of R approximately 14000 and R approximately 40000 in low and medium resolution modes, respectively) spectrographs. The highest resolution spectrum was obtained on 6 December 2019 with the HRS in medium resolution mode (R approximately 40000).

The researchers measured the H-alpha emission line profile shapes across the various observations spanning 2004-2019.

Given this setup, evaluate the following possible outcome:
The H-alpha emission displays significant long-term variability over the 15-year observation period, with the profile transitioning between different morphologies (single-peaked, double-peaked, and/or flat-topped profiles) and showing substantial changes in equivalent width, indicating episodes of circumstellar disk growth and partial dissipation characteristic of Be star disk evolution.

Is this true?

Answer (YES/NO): YES